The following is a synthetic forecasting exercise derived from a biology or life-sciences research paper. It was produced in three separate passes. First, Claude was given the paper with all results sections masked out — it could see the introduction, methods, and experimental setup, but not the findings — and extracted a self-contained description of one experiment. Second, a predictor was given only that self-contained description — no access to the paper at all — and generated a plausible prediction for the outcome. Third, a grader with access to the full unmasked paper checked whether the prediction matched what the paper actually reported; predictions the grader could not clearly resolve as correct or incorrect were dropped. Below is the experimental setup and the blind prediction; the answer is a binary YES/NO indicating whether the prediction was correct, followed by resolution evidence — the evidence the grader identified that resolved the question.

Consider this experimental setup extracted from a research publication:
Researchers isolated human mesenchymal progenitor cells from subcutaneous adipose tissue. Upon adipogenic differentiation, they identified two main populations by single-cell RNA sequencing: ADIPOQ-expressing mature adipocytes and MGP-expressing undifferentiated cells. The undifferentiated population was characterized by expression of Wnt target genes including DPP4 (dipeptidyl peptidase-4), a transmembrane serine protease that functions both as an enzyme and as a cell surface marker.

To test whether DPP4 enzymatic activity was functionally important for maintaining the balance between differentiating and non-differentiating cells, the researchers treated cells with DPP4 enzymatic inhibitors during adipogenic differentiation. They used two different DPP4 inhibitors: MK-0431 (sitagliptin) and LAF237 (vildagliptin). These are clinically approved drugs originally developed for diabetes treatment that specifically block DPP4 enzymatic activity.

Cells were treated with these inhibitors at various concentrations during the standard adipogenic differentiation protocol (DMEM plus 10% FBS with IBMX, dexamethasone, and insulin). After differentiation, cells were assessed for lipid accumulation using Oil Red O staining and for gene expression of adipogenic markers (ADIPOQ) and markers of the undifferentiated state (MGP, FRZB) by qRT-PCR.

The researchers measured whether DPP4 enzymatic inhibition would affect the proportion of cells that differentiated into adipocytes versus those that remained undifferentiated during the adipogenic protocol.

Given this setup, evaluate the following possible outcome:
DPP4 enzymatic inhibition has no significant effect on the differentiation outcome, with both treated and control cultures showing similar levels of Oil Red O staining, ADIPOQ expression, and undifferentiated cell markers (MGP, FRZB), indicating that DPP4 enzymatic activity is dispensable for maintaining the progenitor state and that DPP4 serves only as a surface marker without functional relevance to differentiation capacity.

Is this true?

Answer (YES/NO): YES